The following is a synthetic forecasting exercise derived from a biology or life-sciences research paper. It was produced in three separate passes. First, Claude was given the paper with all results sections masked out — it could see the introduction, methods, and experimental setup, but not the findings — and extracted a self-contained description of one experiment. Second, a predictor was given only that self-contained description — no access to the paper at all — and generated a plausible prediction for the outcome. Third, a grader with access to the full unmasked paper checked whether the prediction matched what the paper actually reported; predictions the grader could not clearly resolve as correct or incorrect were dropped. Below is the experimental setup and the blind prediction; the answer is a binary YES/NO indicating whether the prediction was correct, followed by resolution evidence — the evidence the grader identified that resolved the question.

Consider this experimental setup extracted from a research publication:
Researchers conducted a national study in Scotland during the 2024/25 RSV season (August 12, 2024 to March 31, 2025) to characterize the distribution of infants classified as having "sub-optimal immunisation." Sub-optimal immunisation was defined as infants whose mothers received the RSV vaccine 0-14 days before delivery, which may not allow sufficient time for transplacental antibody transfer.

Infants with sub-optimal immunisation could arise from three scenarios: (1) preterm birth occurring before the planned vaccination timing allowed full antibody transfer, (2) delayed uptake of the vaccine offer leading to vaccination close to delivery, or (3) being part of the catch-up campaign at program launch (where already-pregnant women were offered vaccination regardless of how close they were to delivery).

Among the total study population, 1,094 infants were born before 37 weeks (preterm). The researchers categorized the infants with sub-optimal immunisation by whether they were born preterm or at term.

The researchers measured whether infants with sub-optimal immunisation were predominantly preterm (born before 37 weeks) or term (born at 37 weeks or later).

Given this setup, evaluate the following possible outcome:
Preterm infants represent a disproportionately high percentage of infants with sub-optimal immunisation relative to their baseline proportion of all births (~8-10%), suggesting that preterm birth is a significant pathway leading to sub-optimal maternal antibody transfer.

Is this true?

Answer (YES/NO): NO